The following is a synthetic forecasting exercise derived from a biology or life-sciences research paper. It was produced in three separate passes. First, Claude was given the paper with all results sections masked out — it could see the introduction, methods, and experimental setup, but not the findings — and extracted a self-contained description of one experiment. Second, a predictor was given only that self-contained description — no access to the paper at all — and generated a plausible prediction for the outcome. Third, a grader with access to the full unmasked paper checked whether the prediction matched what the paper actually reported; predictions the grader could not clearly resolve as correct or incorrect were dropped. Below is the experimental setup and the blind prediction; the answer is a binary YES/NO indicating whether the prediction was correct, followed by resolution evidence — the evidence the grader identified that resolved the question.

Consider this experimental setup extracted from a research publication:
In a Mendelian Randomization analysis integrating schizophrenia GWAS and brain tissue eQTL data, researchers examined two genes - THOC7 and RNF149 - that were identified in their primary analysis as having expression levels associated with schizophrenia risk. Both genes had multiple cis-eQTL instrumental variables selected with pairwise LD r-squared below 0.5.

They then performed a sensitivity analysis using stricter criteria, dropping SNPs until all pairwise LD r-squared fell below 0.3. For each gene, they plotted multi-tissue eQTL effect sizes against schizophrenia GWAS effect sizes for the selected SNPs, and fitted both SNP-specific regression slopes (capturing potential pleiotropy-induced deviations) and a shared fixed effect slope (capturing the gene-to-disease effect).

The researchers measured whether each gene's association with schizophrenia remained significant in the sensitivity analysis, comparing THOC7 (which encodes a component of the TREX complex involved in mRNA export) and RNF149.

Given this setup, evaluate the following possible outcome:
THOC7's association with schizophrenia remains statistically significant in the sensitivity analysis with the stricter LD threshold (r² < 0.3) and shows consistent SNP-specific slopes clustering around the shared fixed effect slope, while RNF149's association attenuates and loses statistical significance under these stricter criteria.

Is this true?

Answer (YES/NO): NO